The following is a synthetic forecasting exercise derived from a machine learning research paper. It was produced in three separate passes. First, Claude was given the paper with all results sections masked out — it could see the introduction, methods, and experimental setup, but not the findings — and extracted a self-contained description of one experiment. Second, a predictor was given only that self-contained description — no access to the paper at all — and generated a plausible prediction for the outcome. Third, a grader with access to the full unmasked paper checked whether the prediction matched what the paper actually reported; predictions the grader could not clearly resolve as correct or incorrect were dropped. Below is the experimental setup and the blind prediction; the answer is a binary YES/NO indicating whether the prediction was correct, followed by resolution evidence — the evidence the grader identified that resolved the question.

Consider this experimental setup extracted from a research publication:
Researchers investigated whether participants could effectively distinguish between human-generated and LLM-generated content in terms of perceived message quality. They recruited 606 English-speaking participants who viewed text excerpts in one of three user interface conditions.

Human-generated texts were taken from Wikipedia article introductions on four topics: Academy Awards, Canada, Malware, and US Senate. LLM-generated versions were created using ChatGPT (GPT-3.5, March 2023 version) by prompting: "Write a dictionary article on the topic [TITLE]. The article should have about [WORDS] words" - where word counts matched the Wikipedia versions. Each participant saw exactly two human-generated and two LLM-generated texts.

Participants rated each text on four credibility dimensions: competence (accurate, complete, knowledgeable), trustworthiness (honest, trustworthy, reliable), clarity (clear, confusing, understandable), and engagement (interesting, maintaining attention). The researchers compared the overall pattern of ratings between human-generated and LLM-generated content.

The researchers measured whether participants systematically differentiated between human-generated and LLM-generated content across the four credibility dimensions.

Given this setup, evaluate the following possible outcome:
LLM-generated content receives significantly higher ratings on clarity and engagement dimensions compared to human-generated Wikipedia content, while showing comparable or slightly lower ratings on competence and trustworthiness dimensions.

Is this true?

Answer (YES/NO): YES